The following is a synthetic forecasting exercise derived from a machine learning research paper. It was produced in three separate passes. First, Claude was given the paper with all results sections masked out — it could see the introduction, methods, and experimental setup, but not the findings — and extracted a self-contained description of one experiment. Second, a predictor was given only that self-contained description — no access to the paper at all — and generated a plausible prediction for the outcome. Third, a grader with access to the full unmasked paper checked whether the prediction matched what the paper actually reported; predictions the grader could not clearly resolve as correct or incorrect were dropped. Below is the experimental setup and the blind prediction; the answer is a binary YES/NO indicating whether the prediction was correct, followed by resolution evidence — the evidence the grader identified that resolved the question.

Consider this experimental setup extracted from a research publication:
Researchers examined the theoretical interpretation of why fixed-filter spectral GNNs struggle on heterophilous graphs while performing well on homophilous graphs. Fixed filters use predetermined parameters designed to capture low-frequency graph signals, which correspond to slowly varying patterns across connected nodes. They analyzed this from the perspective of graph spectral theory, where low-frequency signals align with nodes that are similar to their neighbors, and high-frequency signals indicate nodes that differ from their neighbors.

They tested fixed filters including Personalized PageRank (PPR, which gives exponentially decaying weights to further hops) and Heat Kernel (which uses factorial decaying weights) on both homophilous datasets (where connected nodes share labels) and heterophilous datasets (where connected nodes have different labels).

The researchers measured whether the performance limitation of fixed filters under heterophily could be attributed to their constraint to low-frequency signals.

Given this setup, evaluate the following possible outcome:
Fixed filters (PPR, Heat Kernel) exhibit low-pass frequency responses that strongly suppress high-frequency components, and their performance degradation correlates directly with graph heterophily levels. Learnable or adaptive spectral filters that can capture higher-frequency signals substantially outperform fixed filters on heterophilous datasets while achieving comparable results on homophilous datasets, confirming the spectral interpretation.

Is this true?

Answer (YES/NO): YES